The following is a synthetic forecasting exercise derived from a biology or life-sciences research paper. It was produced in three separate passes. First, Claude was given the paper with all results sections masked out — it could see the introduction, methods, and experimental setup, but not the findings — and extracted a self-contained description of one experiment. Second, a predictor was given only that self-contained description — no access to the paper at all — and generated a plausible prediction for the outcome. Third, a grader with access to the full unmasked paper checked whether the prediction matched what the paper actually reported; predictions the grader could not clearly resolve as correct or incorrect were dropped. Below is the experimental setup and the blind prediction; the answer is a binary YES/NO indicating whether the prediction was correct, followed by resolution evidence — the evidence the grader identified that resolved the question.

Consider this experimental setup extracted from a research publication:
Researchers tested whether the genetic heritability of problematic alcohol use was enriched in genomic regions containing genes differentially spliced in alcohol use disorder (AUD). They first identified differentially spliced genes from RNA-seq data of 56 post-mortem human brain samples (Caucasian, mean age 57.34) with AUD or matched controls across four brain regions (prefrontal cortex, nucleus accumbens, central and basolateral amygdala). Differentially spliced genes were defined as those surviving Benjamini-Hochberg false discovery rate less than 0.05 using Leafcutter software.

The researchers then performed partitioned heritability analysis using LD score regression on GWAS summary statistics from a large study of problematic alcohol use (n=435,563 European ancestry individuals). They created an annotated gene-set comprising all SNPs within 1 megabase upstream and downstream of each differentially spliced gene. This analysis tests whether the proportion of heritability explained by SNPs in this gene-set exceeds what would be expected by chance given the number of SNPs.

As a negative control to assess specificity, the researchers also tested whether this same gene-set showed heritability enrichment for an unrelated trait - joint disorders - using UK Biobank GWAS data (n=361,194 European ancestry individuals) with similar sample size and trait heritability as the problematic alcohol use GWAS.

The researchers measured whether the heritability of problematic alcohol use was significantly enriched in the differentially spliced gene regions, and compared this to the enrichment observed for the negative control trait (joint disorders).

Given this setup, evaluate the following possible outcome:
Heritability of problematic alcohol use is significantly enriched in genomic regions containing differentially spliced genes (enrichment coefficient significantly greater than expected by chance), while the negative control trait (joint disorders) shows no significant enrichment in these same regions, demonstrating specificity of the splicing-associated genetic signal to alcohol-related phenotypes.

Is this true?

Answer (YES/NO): YES